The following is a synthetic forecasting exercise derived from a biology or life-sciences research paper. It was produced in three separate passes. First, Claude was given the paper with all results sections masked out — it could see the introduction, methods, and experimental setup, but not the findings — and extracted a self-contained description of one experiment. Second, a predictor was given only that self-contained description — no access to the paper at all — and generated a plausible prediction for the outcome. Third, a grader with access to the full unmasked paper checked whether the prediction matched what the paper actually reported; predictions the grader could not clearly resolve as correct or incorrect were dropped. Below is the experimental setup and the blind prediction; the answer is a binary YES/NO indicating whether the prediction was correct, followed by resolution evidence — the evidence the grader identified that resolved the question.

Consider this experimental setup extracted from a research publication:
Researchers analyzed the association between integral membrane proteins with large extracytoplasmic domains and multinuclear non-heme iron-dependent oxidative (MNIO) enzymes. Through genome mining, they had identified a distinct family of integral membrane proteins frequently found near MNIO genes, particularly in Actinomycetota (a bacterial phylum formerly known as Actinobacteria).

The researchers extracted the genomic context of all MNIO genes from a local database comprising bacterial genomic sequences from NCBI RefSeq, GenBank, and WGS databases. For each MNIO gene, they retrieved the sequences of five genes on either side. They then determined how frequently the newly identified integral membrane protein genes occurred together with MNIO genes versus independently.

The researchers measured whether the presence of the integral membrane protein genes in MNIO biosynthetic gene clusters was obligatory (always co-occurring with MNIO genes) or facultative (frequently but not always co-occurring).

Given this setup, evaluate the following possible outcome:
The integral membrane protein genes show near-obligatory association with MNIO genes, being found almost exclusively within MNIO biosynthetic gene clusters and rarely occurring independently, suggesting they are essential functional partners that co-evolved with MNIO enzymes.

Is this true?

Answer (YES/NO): NO